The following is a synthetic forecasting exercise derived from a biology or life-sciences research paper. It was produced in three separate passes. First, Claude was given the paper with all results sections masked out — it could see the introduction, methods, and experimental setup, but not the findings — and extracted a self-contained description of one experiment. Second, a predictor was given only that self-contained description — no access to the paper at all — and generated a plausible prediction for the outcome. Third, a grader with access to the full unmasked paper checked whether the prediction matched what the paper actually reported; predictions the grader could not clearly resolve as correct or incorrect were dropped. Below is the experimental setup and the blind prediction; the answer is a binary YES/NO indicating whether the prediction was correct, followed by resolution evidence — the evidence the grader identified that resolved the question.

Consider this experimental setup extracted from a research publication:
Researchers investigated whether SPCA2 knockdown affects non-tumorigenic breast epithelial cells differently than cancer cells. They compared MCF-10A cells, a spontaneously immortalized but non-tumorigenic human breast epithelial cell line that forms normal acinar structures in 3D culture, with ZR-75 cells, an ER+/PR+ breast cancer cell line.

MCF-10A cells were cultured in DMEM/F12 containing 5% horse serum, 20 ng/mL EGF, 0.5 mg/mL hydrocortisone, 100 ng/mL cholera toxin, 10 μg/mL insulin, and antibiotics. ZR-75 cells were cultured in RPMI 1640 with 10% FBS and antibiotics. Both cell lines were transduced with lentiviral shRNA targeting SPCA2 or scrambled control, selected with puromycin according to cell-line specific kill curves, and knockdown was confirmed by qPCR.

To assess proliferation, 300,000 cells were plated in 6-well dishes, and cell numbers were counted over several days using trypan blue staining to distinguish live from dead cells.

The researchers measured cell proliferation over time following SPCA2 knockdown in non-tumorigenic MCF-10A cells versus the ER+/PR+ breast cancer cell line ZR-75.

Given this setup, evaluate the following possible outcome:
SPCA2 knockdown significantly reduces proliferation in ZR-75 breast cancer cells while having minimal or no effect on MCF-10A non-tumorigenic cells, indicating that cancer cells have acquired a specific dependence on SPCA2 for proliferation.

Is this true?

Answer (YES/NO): NO